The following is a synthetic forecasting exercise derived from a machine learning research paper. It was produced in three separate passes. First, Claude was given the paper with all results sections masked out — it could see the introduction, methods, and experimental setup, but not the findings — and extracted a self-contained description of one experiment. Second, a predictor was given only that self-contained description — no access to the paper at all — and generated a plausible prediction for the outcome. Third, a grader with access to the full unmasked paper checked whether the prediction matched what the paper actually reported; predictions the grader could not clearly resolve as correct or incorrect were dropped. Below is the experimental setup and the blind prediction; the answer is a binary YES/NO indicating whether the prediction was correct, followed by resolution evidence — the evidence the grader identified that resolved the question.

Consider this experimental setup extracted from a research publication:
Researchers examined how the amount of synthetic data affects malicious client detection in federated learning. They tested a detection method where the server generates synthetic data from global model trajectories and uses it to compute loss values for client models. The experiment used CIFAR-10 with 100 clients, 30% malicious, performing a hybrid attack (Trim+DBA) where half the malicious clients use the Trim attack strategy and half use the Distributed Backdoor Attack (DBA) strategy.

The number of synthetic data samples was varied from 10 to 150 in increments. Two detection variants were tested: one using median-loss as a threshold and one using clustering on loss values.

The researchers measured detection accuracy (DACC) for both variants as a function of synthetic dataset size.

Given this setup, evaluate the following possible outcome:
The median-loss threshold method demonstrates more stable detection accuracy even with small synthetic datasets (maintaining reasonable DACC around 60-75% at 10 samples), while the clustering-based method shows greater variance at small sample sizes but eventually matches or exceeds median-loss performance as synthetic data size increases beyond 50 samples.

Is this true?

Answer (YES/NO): NO